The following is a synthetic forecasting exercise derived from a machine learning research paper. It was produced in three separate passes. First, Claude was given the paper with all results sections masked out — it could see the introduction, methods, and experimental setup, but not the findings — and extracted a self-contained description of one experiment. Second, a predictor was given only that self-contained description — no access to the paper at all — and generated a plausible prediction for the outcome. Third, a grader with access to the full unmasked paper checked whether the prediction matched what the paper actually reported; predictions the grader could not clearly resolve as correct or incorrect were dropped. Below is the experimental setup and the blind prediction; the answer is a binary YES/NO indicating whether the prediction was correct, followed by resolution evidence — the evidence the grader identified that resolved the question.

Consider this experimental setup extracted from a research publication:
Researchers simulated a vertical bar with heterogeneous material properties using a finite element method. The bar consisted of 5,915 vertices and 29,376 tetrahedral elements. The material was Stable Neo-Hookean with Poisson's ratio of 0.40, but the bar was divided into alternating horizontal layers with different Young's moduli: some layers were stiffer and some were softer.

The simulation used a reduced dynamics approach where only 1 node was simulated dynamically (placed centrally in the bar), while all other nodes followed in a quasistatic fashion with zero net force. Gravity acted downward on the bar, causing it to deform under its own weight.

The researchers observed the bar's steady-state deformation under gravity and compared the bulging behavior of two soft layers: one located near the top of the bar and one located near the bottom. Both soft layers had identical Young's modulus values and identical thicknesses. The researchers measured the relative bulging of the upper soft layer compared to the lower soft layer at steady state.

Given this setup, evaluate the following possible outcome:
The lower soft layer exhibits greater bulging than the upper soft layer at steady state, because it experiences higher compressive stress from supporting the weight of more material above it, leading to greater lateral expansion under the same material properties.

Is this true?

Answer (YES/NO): YES